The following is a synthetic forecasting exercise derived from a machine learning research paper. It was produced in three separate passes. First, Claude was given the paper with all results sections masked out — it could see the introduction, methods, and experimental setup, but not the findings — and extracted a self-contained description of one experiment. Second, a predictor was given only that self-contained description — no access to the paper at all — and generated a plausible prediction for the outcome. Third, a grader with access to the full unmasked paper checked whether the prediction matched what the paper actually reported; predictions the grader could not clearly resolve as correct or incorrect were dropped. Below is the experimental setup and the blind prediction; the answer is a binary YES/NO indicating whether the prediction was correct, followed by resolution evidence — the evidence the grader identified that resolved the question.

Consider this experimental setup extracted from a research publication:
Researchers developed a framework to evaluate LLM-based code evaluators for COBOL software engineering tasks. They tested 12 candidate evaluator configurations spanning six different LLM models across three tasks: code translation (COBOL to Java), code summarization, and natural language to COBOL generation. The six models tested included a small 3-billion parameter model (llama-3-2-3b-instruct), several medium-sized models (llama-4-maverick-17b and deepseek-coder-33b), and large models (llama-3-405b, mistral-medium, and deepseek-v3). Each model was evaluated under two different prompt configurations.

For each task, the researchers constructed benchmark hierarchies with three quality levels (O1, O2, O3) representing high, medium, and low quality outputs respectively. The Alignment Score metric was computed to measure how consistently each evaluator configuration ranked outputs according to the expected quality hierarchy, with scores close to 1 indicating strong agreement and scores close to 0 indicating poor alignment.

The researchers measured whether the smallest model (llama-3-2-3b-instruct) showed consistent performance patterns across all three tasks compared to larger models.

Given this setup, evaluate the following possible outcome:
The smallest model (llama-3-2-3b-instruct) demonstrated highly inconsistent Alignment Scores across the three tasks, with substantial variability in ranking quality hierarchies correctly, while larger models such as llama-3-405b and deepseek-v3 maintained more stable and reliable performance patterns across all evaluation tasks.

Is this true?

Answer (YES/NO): NO